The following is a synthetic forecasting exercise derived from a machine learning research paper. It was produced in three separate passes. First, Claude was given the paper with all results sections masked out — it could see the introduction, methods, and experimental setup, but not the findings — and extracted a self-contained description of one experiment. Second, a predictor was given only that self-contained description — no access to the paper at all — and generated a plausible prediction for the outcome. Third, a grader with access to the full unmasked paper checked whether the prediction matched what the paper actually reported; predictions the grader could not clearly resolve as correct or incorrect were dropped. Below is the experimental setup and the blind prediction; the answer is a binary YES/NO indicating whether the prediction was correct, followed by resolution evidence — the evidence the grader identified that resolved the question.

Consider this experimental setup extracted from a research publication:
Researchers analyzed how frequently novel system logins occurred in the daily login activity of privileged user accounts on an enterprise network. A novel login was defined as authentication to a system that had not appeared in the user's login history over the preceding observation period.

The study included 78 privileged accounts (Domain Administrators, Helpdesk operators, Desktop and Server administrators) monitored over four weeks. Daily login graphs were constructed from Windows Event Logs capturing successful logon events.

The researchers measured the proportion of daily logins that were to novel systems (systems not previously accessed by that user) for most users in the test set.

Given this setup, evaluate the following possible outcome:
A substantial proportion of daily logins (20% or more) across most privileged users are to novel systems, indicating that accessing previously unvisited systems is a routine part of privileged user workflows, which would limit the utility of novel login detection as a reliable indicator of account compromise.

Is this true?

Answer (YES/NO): NO